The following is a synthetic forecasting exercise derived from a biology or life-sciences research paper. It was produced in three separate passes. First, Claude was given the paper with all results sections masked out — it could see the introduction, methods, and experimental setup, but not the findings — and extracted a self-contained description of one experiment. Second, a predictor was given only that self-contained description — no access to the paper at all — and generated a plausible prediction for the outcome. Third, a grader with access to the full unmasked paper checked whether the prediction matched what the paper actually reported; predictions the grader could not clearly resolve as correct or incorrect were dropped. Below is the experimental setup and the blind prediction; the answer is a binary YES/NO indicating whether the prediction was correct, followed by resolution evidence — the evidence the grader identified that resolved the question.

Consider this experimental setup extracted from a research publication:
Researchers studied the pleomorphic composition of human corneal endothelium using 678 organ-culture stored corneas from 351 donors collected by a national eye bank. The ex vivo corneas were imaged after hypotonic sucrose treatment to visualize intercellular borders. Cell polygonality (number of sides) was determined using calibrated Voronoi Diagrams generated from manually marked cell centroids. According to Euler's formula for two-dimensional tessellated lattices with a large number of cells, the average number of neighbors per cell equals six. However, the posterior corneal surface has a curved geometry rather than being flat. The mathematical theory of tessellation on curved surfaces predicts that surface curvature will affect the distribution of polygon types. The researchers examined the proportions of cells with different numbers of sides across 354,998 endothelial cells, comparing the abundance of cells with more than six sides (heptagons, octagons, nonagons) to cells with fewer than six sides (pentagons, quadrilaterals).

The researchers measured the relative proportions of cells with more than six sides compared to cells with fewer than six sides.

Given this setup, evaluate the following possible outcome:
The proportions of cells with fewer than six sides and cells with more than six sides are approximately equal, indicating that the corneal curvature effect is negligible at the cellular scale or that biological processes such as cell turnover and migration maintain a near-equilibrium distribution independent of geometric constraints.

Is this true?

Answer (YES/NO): NO